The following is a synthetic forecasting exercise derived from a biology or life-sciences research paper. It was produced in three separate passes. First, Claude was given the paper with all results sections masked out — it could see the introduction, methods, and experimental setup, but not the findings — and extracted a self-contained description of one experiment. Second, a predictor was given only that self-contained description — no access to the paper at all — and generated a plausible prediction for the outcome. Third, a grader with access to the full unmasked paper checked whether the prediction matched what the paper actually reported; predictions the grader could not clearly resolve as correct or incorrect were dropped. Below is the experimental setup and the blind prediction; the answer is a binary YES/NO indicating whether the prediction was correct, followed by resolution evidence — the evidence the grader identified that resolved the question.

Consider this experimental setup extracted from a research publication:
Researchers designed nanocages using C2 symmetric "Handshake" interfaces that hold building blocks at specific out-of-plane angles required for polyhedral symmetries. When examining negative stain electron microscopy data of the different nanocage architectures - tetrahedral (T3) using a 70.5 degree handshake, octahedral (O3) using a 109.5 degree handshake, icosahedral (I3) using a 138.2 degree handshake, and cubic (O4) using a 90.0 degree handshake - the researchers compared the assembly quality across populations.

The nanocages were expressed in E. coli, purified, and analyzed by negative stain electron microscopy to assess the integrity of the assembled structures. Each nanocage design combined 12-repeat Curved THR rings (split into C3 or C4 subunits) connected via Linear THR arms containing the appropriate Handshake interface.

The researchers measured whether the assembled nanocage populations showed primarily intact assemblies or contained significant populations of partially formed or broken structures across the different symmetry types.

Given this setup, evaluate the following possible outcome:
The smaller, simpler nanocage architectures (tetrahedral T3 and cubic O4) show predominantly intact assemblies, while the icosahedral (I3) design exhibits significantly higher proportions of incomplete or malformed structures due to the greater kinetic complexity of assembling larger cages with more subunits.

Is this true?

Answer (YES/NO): NO